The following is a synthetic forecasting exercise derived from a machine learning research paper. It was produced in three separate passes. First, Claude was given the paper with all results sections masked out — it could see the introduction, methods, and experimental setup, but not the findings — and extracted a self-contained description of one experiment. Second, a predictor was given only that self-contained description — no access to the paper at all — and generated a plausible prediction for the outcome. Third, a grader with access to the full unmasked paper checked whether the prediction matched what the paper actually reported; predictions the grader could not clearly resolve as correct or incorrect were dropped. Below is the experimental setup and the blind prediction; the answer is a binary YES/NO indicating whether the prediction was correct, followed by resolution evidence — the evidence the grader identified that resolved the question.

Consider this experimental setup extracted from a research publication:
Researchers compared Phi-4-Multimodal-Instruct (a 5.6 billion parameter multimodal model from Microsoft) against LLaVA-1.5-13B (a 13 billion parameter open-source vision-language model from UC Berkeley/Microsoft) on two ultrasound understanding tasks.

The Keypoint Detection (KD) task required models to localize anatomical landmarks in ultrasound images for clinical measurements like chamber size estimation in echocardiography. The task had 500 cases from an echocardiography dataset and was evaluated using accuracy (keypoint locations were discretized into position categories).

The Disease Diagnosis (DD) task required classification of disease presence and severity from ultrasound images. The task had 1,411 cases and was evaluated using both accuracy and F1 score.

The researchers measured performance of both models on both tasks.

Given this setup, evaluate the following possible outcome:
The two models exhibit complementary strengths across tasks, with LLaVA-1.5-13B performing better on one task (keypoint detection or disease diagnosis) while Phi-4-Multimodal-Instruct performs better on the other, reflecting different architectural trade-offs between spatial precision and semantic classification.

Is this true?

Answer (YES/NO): YES